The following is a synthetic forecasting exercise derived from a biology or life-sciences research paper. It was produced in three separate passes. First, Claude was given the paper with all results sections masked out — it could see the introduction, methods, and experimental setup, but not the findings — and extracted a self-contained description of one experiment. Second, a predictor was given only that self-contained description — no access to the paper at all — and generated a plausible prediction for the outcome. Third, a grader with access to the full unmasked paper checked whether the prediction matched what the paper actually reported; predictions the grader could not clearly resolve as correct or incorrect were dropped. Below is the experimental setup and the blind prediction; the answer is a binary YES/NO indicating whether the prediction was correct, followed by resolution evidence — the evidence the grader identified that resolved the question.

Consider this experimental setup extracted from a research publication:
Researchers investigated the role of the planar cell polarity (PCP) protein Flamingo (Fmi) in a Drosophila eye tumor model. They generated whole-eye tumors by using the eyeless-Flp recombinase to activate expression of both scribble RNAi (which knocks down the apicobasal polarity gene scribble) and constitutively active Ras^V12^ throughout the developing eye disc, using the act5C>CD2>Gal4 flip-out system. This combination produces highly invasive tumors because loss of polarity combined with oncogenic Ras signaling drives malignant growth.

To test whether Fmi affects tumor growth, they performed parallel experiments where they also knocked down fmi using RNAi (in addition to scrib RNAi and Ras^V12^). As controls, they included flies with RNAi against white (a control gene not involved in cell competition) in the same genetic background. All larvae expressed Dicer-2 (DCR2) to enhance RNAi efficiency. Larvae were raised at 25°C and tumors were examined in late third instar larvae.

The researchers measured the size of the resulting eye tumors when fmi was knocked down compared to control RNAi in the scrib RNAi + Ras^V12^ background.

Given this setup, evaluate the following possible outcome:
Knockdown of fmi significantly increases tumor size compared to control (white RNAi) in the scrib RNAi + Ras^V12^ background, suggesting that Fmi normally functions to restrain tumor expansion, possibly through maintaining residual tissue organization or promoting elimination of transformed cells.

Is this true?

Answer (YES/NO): NO